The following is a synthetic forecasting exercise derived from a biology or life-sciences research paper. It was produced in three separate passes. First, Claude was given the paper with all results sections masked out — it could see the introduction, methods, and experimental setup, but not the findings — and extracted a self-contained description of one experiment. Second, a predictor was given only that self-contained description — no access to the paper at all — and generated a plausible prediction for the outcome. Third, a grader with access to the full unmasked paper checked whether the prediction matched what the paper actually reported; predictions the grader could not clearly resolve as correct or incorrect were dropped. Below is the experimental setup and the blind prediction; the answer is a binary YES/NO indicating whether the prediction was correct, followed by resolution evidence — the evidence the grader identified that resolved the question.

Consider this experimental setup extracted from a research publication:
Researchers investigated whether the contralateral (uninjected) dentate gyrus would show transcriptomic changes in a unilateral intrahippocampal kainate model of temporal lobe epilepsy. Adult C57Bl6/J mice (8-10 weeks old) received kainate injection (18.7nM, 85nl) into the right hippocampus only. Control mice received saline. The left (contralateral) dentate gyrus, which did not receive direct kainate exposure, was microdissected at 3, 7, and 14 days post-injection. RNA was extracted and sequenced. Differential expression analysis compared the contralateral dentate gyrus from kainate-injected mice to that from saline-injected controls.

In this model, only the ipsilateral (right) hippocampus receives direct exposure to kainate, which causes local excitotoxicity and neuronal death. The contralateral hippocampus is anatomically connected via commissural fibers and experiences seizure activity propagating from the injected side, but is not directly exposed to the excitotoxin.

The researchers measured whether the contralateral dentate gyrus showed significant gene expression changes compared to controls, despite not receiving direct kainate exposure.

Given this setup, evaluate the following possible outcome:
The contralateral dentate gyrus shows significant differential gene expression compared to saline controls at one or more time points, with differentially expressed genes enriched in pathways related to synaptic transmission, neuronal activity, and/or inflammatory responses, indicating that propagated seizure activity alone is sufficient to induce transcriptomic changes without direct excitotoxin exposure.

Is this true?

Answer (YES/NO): YES